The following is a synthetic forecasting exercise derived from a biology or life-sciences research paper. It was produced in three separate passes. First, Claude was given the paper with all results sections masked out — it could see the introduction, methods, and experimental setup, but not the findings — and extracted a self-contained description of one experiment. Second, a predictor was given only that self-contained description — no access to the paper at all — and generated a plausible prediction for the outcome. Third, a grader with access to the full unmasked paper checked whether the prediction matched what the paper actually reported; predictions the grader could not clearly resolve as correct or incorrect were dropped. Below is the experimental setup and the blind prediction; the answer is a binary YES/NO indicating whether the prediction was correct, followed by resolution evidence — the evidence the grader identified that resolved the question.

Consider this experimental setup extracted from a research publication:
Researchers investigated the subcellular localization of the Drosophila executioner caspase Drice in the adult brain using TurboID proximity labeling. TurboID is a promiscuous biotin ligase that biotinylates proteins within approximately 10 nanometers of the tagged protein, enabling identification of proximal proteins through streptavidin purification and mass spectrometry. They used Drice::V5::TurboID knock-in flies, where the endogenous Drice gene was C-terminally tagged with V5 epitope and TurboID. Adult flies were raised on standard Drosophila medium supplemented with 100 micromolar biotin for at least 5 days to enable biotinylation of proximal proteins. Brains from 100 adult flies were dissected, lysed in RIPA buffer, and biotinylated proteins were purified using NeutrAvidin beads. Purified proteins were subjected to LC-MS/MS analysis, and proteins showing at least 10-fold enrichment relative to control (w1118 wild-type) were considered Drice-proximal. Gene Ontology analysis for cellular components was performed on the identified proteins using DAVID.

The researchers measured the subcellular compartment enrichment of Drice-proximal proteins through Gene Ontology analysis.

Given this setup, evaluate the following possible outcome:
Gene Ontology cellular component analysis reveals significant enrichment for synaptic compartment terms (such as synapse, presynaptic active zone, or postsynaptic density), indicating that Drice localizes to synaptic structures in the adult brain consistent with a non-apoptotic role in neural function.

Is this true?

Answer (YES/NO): YES